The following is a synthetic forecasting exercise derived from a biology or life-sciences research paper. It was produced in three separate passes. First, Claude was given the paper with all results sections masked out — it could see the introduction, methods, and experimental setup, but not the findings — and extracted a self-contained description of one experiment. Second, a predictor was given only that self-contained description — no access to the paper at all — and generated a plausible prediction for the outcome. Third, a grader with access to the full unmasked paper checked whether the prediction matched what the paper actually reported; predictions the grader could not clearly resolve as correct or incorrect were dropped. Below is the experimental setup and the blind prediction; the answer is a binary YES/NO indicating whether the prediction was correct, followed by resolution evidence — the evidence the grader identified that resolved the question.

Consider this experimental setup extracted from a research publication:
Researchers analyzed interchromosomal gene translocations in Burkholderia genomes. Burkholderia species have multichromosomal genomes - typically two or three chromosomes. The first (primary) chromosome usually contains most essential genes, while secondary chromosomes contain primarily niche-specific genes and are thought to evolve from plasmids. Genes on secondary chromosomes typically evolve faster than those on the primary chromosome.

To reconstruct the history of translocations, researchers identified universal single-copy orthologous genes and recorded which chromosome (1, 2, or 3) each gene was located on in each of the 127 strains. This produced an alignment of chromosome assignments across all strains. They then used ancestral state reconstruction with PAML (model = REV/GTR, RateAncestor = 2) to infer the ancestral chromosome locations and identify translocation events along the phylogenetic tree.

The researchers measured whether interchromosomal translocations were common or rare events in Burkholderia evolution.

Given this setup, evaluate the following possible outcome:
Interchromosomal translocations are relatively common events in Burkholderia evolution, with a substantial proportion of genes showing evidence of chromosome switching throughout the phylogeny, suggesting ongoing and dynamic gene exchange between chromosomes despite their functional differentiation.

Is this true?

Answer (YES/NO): NO